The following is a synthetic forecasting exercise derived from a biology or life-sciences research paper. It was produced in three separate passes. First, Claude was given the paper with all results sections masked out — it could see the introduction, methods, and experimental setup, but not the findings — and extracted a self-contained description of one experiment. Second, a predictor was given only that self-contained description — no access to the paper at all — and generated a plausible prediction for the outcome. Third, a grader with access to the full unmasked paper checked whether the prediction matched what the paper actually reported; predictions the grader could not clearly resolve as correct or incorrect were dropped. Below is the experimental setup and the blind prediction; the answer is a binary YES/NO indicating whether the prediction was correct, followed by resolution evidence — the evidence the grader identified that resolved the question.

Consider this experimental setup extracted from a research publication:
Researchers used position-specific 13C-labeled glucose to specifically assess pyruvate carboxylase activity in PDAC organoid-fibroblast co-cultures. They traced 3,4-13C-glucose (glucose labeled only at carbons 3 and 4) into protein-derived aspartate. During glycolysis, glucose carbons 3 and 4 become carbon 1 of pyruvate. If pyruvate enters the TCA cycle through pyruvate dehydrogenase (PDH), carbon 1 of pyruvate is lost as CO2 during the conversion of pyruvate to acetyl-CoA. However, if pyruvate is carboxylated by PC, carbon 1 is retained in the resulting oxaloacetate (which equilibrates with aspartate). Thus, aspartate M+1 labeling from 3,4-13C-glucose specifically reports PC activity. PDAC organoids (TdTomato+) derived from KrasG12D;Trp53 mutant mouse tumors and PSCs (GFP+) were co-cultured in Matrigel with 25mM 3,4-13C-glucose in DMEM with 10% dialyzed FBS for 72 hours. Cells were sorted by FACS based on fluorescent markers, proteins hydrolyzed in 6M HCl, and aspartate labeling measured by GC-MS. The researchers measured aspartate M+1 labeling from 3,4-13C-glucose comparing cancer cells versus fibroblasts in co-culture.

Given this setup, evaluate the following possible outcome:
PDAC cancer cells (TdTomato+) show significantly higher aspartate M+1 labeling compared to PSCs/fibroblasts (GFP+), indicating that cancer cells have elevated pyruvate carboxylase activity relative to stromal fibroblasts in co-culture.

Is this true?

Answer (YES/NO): YES